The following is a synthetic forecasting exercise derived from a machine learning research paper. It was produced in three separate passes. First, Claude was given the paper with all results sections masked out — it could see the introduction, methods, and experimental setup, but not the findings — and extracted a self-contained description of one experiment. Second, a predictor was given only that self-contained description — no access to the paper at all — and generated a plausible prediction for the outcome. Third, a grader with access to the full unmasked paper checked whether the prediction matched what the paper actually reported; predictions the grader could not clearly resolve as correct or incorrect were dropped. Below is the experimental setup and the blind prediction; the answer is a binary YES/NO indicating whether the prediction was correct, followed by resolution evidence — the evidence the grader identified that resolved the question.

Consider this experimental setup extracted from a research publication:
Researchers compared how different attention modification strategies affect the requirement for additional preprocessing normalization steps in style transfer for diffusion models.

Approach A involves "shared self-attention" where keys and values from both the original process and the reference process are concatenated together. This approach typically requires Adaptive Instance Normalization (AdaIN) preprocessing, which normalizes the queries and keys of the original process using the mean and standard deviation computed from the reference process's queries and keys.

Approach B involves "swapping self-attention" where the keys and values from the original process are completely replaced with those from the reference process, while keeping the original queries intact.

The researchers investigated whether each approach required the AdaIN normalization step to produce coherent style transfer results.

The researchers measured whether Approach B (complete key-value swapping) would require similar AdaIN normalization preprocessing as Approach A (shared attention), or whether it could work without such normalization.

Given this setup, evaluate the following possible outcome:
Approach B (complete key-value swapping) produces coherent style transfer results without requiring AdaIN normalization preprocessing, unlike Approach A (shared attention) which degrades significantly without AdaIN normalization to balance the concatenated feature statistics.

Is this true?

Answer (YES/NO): YES